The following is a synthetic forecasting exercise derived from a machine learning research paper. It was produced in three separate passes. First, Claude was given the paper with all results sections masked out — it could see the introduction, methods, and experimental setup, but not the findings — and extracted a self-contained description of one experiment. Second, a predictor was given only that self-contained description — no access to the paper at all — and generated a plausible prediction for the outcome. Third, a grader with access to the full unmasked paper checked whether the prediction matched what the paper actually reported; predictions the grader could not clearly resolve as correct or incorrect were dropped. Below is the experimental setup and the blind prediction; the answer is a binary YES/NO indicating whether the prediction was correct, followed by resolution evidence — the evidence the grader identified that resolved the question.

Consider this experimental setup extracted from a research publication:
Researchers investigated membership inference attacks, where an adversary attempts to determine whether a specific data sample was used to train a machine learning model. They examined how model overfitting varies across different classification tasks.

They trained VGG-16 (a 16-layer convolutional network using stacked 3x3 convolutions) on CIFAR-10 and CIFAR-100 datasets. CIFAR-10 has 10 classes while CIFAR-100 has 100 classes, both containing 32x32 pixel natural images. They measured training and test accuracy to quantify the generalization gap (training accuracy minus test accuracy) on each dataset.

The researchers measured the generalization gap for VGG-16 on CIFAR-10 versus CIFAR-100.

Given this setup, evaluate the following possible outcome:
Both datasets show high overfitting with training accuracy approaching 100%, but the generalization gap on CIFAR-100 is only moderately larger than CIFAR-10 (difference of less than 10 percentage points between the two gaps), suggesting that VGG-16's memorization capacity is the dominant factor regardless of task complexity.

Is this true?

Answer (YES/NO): NO